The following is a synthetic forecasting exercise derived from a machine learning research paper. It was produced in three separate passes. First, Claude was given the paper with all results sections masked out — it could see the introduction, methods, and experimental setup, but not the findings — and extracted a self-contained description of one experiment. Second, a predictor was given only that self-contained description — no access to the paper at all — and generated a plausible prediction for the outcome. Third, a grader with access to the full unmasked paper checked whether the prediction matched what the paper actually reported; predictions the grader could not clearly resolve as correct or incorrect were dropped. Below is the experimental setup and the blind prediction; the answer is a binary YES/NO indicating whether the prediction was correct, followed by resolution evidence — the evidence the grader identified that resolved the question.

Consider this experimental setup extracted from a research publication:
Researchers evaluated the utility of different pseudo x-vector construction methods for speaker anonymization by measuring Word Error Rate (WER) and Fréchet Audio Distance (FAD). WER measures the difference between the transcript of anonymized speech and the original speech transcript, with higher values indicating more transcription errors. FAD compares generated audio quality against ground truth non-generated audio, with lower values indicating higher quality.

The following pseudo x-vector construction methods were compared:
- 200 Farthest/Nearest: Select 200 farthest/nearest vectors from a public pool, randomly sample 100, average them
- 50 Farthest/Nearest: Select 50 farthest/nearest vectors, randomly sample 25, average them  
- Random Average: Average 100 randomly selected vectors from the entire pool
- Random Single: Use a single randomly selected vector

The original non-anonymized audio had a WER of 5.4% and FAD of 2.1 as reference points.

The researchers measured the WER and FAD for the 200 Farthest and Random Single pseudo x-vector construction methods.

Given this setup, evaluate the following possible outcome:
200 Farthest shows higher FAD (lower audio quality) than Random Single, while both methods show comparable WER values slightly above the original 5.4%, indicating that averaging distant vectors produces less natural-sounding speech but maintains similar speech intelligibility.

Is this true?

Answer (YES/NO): YES